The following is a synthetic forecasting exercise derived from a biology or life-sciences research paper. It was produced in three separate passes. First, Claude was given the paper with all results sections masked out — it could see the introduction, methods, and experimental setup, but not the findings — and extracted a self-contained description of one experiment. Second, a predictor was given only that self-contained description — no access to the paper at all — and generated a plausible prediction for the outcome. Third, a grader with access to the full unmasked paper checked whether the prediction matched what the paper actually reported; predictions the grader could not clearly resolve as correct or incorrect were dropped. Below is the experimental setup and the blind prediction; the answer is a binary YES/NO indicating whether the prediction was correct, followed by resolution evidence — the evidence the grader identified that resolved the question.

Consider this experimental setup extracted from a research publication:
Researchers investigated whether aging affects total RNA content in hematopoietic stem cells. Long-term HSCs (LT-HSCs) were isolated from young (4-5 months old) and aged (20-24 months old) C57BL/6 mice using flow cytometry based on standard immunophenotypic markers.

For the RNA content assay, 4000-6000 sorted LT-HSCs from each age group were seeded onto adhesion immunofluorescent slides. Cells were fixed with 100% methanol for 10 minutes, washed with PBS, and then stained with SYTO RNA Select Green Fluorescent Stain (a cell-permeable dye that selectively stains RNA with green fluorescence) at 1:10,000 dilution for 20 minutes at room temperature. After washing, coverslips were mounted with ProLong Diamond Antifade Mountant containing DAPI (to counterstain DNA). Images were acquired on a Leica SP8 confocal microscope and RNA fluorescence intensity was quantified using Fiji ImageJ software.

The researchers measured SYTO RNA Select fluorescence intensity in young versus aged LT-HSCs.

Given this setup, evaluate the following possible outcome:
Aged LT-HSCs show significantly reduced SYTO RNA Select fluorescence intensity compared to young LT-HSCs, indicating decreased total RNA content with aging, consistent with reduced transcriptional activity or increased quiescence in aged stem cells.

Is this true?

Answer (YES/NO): NO